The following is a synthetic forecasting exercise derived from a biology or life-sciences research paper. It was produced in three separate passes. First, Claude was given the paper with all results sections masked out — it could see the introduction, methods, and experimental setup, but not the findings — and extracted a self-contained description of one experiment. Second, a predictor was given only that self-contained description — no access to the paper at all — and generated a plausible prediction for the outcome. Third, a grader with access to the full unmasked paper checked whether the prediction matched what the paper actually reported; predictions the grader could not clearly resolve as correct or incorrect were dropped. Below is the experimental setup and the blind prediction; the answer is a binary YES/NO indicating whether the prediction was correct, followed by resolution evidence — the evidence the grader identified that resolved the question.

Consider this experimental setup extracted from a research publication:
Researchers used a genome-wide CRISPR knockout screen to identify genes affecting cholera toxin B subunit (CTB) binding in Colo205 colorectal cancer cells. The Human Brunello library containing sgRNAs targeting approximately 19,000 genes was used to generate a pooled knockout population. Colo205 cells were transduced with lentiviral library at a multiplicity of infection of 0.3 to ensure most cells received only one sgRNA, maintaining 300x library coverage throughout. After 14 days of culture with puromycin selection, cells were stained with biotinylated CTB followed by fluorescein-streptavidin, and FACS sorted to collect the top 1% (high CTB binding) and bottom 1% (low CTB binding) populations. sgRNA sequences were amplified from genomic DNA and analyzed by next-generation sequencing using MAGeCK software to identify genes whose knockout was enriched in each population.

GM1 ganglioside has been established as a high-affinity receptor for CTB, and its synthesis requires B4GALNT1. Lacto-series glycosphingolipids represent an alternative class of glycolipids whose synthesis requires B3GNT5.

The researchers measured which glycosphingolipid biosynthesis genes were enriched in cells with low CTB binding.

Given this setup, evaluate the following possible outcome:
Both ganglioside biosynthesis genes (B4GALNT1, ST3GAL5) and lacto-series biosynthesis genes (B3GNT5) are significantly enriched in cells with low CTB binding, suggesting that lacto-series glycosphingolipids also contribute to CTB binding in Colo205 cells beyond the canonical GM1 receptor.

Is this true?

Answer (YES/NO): NO